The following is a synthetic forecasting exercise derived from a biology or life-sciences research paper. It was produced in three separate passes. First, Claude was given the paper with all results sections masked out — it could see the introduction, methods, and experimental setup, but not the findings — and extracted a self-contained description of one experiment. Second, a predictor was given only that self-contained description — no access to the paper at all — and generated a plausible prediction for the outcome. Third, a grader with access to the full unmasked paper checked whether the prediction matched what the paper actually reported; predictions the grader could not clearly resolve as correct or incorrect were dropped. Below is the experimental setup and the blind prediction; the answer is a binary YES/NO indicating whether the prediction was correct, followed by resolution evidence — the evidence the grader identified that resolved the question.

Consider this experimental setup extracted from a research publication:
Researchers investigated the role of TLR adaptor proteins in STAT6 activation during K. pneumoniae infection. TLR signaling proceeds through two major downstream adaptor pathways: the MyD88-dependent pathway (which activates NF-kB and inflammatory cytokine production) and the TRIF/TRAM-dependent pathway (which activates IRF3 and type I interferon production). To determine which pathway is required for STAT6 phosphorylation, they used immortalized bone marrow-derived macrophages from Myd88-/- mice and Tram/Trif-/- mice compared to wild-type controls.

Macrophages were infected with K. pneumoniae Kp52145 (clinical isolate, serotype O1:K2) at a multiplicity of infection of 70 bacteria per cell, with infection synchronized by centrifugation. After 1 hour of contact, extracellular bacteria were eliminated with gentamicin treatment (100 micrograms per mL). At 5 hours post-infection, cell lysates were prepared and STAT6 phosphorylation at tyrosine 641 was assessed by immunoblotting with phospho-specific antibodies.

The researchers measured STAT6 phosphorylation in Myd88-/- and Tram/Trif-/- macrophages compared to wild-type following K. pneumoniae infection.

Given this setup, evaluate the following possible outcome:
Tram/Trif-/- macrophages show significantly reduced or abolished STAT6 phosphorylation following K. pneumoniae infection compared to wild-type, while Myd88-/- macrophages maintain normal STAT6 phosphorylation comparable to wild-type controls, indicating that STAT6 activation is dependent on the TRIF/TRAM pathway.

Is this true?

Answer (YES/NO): NO